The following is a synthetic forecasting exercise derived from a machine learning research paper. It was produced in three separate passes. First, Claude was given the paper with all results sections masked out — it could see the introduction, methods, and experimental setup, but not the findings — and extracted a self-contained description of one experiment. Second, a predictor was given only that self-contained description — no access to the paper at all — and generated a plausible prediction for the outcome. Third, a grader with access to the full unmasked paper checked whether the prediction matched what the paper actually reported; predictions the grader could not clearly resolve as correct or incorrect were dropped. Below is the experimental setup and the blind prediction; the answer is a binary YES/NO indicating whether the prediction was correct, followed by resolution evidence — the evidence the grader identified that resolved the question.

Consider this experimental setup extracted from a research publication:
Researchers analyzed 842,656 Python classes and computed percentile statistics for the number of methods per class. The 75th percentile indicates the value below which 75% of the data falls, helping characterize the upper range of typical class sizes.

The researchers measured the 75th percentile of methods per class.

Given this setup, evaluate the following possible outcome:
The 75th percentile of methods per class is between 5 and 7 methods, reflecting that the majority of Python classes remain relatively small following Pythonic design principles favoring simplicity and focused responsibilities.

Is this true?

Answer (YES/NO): NO